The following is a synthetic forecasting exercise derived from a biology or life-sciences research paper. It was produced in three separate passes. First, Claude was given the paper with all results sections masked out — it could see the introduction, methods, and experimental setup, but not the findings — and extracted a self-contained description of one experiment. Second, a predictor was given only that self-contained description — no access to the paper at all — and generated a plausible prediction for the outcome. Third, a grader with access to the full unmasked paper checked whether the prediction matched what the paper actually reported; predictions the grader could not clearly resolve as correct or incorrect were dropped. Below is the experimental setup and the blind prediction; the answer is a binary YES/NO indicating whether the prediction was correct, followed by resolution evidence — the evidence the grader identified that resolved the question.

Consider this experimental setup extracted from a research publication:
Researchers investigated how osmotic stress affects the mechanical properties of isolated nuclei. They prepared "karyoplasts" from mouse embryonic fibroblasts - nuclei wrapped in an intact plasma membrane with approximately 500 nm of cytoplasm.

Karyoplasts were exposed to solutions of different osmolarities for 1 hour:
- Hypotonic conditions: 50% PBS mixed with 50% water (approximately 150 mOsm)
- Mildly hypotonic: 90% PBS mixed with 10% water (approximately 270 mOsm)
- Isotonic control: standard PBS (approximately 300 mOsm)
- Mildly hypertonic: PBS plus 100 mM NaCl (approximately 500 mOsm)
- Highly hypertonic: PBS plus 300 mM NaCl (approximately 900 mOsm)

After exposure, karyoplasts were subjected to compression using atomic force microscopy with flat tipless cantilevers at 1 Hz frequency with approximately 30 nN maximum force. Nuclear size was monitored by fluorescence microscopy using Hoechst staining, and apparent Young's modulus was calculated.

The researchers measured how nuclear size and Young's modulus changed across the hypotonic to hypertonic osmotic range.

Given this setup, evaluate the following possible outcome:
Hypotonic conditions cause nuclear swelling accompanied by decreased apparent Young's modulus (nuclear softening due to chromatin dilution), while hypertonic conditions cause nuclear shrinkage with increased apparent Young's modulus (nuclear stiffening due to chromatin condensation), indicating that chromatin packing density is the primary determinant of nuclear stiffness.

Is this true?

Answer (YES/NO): YES